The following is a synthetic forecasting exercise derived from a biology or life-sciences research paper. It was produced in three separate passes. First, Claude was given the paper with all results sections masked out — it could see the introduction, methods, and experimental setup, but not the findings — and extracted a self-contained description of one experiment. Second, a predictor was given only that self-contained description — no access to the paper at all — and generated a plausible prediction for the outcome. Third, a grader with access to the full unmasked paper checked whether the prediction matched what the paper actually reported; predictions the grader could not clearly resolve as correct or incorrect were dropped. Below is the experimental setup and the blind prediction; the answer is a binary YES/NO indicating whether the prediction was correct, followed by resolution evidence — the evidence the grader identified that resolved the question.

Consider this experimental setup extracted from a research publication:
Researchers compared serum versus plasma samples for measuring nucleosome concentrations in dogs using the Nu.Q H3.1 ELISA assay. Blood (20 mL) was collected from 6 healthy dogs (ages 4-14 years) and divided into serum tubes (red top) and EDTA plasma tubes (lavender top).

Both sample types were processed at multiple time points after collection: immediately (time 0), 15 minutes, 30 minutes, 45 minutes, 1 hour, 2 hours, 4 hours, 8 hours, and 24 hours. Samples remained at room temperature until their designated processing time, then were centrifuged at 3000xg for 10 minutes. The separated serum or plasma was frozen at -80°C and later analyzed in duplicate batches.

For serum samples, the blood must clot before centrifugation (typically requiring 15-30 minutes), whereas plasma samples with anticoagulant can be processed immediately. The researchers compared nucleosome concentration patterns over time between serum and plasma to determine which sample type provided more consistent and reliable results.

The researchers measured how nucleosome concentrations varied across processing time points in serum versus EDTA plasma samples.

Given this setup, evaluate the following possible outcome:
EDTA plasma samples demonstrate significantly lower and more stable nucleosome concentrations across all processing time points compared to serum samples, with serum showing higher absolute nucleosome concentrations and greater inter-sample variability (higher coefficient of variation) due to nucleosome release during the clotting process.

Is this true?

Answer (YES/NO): NO